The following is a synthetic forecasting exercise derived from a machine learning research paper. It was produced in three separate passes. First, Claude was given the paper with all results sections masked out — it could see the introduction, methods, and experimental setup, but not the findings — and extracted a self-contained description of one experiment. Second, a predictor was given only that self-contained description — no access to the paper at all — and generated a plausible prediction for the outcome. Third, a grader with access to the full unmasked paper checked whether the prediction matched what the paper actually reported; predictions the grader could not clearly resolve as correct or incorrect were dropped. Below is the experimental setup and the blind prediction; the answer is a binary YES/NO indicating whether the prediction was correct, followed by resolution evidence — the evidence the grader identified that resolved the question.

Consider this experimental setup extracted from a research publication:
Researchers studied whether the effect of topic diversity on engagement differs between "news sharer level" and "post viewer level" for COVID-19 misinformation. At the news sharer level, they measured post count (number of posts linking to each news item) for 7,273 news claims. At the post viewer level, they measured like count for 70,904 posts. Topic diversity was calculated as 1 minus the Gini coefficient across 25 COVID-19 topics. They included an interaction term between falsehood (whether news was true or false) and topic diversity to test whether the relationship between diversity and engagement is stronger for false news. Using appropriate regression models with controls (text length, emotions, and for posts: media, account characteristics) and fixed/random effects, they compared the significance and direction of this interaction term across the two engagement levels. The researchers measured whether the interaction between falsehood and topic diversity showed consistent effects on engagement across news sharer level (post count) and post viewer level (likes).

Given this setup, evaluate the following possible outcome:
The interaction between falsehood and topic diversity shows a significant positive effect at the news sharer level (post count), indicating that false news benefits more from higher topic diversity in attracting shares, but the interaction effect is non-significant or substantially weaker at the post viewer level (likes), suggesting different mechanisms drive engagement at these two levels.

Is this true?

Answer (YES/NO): NO